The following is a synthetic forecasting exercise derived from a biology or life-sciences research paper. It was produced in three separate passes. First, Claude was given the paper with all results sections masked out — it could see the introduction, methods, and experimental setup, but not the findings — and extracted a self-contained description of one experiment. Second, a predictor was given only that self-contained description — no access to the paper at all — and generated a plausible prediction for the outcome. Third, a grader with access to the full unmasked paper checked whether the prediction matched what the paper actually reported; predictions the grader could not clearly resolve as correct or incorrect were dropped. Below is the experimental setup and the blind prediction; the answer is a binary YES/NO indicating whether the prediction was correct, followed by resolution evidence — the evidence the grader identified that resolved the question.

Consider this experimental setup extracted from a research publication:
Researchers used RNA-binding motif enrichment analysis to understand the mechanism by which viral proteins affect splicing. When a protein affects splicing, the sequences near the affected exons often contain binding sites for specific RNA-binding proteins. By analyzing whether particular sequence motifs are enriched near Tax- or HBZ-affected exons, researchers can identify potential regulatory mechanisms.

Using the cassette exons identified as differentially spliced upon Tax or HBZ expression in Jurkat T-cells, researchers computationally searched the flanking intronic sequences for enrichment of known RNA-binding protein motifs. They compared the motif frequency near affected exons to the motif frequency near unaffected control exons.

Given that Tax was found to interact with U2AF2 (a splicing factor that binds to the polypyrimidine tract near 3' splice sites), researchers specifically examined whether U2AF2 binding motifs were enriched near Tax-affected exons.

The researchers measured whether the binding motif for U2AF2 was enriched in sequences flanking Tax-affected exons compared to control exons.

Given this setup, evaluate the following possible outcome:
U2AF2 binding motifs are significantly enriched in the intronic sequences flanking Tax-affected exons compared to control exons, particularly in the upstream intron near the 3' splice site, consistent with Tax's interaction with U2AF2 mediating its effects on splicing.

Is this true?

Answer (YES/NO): NO